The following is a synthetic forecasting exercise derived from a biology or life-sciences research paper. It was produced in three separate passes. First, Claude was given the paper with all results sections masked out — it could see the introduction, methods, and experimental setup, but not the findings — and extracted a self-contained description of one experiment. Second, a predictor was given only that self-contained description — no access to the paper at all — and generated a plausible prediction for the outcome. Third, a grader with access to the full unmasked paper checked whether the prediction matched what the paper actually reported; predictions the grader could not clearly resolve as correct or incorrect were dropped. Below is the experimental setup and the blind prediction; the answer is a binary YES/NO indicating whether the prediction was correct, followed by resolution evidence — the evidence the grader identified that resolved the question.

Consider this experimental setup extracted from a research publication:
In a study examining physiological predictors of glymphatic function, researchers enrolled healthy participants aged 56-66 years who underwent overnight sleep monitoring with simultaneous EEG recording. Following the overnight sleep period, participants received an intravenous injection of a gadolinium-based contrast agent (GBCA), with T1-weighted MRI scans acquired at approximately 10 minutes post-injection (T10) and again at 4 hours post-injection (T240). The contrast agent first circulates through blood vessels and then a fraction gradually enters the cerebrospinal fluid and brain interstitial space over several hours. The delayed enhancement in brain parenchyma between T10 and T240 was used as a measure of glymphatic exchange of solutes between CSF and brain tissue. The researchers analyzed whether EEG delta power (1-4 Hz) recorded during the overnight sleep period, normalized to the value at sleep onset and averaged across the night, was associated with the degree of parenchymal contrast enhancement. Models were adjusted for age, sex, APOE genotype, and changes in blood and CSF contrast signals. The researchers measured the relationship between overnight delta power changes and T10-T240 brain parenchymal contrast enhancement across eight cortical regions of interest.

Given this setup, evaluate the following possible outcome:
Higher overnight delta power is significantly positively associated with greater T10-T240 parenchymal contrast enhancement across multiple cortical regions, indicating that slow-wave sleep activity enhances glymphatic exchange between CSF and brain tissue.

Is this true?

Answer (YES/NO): YES